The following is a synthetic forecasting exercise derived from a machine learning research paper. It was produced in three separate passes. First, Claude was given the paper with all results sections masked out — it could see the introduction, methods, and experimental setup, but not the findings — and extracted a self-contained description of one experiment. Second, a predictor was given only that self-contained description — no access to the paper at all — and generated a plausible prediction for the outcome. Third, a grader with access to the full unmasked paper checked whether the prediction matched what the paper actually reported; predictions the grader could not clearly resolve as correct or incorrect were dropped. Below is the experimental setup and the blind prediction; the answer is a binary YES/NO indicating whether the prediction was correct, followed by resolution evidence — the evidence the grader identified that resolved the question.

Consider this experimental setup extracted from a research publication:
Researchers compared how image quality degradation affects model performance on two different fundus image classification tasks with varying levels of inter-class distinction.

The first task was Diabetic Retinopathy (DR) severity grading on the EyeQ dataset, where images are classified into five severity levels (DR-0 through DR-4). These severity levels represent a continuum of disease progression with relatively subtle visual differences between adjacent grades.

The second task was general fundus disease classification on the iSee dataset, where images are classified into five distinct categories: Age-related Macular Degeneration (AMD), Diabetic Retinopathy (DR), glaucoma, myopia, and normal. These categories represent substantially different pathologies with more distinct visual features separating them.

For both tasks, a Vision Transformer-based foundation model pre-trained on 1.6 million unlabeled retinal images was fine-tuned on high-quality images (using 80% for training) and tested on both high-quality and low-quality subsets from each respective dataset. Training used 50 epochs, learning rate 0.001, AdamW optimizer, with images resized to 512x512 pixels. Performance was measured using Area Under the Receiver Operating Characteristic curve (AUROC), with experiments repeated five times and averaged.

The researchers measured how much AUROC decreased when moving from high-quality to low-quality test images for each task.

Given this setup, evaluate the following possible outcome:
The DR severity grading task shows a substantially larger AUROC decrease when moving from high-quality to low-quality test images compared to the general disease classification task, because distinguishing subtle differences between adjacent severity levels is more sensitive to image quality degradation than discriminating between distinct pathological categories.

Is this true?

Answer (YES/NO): YES